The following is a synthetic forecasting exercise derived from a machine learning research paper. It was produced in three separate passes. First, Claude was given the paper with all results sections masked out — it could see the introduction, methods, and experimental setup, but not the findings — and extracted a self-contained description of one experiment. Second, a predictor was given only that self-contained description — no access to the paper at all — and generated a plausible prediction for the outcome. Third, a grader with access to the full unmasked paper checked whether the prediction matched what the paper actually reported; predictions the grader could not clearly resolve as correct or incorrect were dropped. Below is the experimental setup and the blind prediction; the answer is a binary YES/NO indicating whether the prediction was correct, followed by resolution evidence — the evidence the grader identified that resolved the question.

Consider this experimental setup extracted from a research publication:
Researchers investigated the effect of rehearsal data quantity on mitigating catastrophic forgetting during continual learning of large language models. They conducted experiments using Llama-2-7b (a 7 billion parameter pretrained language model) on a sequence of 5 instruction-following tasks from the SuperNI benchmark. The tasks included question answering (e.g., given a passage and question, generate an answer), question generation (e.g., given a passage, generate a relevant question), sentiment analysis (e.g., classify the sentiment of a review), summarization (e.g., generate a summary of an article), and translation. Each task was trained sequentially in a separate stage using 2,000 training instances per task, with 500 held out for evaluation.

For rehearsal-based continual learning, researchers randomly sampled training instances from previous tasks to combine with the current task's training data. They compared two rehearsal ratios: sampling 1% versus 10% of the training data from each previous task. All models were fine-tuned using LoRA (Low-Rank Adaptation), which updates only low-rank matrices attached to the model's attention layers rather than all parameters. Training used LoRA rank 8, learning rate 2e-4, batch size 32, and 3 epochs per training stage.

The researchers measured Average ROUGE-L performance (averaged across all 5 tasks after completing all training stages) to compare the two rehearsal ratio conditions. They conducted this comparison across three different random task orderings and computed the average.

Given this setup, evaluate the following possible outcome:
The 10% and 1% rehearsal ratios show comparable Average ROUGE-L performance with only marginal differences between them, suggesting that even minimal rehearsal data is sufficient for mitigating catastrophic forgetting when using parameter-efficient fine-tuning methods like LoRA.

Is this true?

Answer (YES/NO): YES